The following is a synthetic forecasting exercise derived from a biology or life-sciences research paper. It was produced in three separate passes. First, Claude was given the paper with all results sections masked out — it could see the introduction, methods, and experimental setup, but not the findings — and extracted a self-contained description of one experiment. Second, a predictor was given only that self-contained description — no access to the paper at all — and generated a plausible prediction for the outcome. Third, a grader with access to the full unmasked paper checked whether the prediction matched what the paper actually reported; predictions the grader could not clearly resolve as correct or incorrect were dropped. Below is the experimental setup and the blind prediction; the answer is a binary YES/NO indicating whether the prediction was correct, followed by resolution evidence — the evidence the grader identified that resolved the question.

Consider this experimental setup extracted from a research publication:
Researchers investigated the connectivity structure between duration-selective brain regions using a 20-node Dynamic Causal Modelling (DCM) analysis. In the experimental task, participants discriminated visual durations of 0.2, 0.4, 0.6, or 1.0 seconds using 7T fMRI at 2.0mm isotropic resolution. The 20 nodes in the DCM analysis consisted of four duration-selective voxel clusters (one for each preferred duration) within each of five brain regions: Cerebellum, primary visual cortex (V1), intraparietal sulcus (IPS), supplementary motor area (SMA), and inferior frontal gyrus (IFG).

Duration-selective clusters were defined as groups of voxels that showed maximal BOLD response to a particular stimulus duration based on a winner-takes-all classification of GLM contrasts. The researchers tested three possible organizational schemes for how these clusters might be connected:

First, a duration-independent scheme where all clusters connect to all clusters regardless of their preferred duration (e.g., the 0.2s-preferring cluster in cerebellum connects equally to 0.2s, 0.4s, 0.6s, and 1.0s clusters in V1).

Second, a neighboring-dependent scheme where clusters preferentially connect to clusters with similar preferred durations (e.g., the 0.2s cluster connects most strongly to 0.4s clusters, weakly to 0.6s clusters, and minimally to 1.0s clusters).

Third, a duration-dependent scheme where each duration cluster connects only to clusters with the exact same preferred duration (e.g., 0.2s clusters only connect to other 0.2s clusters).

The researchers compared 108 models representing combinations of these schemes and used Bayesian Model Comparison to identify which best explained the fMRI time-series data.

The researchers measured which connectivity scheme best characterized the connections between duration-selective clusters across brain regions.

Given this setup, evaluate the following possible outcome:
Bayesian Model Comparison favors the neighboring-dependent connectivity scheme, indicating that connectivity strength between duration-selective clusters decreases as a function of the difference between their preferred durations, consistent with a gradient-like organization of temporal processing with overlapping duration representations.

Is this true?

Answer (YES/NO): NO